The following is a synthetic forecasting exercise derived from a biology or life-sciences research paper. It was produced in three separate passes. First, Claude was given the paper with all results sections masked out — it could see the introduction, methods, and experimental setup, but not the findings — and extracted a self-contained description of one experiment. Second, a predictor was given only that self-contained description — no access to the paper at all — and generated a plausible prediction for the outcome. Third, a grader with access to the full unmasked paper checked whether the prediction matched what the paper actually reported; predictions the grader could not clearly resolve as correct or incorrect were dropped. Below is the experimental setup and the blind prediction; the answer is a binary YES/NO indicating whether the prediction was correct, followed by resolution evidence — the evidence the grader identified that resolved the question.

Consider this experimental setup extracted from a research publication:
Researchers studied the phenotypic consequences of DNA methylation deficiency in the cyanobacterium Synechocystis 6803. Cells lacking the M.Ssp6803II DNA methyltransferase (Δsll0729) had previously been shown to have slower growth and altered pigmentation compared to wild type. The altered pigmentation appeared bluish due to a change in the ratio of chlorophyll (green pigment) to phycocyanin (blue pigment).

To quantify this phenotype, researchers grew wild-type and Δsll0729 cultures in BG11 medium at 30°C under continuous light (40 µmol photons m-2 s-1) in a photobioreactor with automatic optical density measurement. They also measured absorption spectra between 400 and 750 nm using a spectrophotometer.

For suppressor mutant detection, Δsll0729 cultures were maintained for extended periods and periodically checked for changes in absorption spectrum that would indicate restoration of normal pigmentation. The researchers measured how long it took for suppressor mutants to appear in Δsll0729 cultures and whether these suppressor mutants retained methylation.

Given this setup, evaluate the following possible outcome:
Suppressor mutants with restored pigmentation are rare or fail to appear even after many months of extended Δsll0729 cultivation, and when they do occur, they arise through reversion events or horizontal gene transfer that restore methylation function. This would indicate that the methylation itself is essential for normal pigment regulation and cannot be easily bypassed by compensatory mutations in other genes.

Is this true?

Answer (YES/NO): NO